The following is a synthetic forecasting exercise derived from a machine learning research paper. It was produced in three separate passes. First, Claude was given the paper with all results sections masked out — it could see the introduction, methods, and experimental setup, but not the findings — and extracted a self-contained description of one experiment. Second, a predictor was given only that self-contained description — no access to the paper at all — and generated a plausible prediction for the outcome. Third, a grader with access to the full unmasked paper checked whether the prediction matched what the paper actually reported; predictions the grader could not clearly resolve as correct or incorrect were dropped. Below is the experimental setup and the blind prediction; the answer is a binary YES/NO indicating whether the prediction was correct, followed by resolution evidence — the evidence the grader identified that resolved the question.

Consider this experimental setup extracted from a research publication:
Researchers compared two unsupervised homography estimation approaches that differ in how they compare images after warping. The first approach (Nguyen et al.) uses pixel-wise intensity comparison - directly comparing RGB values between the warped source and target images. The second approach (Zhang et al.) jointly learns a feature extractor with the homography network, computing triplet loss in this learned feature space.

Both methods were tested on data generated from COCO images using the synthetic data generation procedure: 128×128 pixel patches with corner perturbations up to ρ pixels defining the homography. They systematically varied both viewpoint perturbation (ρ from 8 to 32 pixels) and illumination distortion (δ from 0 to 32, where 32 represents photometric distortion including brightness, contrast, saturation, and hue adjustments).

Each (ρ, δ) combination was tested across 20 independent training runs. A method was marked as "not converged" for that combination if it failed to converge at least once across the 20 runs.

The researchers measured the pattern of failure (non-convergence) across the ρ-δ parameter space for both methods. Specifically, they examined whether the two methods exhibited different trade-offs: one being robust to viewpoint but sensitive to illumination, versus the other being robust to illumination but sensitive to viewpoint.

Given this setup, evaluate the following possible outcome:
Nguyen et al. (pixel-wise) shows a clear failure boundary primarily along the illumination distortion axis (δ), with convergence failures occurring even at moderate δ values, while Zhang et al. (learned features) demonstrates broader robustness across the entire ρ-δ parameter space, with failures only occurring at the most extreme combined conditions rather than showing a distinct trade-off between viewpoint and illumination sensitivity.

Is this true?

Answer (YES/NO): NO